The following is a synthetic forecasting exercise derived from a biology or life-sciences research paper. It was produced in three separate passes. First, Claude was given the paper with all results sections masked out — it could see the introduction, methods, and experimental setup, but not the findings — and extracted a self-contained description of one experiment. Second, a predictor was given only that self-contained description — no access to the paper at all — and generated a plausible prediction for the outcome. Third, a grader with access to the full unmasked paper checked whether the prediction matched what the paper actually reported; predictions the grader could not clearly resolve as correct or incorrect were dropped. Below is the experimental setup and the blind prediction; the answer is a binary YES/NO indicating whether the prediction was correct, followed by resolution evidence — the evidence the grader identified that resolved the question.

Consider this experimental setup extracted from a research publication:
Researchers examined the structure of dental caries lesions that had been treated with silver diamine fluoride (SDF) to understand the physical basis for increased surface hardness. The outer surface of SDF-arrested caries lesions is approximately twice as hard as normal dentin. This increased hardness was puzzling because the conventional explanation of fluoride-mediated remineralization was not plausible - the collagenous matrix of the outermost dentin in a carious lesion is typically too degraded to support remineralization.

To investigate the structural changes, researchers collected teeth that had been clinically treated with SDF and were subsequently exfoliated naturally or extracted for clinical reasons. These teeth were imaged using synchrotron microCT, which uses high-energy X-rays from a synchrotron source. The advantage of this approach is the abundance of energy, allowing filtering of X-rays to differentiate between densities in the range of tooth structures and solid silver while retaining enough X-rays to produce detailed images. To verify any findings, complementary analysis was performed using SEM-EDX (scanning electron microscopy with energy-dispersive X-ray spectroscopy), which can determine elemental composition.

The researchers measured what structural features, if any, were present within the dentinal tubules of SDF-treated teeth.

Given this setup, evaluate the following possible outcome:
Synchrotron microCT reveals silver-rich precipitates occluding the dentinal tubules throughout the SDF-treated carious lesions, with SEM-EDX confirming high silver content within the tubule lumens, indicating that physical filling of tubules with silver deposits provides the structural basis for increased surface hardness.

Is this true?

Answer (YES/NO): NO